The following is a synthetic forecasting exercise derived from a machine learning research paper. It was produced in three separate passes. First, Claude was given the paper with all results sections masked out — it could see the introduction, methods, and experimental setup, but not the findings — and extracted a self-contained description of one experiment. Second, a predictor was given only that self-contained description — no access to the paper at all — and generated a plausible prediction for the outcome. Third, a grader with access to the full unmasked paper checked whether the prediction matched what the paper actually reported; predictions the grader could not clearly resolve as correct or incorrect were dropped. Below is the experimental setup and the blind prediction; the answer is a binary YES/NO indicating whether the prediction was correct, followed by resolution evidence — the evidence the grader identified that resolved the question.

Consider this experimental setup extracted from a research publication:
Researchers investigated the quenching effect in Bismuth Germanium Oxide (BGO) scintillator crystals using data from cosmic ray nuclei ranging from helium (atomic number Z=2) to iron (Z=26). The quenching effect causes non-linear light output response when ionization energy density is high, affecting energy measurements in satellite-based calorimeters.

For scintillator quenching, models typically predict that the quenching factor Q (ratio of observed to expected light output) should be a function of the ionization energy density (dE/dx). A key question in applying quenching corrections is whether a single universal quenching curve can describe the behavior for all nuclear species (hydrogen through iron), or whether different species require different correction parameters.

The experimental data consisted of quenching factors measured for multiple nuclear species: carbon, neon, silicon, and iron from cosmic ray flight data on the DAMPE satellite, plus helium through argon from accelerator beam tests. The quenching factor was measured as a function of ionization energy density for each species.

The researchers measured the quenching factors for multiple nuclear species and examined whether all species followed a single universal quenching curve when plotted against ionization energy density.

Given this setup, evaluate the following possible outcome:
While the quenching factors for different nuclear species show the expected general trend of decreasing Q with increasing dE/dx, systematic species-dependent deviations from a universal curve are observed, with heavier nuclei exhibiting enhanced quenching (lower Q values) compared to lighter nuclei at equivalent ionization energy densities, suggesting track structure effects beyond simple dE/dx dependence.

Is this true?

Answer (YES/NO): NO